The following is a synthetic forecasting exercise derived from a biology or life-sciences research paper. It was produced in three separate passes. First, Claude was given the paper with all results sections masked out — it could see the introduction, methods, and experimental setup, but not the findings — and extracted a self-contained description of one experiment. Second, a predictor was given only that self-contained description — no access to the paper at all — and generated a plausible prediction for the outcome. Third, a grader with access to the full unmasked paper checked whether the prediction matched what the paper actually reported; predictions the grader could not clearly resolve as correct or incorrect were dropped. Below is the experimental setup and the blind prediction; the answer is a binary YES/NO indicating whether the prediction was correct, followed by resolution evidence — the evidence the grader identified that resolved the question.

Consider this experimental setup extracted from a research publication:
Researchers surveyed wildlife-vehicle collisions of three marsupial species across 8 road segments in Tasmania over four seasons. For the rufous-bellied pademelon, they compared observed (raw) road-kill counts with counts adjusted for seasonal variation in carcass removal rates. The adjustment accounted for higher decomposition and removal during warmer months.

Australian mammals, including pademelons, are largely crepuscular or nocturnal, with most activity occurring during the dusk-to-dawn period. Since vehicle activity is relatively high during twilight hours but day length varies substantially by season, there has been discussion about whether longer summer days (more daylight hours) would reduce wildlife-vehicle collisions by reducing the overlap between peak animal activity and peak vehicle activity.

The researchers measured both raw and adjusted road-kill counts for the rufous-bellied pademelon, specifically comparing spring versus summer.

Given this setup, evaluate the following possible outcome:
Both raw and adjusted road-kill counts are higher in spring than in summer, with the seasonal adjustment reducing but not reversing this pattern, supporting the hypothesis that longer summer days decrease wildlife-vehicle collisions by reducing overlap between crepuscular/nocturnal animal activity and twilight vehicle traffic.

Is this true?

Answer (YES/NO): NO